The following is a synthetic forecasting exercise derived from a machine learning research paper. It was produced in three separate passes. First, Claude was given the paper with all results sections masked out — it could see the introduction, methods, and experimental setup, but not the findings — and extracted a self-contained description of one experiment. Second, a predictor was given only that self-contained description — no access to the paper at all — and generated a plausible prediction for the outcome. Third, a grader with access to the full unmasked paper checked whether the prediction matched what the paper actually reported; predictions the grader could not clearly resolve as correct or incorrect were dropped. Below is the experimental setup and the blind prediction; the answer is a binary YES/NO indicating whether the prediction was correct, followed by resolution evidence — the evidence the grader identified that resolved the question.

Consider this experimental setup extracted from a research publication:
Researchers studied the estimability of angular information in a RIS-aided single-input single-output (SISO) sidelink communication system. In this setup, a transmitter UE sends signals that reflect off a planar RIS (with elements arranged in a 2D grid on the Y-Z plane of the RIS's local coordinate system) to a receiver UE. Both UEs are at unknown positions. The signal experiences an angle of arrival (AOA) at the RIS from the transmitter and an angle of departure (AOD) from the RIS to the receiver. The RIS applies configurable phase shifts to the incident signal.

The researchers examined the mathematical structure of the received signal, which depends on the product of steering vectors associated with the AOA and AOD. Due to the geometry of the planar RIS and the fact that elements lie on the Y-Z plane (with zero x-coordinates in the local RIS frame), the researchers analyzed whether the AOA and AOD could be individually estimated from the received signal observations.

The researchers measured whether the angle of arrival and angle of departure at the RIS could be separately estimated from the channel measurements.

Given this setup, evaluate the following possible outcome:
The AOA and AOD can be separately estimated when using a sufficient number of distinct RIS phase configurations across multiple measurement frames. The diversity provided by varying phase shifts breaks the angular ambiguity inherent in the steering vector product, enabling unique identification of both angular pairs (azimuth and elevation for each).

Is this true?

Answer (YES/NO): NO